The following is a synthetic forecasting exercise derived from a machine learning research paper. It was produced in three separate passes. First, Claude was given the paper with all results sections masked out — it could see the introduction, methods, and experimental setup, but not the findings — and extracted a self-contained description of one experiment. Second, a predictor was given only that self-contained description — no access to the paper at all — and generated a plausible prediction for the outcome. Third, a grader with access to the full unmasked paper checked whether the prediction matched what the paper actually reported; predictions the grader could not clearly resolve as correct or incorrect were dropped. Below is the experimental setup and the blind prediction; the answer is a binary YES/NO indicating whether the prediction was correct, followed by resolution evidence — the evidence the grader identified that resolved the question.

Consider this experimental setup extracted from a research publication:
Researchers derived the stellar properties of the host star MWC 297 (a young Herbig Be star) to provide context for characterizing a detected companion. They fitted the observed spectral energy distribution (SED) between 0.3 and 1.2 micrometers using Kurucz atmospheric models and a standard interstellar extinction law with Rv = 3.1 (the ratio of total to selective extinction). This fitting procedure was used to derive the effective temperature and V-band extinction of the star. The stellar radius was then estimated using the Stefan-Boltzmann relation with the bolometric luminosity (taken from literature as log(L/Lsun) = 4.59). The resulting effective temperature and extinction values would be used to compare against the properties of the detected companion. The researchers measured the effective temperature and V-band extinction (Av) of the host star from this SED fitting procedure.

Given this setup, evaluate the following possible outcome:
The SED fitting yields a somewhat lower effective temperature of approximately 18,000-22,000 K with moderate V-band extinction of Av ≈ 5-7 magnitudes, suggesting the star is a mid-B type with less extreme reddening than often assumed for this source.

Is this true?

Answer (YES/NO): NO